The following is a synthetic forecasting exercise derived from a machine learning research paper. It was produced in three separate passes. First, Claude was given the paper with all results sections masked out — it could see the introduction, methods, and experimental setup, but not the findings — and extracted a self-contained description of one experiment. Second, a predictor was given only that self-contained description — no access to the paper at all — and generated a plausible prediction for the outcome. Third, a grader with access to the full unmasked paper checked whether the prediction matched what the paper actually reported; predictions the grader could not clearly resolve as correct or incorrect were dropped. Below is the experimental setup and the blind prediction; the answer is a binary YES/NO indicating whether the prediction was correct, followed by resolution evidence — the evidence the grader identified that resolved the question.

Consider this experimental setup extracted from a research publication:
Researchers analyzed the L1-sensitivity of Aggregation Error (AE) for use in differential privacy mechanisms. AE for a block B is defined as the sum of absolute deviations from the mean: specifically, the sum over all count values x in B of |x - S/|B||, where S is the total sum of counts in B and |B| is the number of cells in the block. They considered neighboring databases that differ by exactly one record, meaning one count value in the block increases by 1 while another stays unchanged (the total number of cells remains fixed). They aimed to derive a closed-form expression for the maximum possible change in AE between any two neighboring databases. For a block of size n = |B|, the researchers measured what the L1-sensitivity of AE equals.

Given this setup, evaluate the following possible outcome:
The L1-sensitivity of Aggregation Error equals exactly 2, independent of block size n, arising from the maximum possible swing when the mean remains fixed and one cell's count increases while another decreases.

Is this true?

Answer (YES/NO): NO